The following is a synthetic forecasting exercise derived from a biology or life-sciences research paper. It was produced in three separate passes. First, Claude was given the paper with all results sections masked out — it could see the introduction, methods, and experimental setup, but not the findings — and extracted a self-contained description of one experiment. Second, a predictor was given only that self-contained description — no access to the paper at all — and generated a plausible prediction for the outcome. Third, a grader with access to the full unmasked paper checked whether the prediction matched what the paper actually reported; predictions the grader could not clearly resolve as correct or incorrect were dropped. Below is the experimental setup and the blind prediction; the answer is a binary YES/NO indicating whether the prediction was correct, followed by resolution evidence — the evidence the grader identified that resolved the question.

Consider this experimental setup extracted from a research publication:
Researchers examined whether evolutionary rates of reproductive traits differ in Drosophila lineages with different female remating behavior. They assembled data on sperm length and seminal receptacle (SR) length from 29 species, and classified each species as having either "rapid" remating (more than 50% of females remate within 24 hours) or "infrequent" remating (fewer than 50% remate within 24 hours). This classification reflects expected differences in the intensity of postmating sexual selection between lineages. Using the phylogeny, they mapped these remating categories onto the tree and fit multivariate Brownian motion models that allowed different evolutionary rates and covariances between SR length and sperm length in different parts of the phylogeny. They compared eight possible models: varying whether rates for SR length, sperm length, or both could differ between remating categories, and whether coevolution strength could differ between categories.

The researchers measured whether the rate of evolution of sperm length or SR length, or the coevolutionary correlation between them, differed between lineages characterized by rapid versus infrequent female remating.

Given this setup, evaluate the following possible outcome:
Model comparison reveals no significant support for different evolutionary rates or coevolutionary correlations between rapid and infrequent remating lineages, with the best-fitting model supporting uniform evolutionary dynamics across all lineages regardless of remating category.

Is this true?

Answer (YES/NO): NO